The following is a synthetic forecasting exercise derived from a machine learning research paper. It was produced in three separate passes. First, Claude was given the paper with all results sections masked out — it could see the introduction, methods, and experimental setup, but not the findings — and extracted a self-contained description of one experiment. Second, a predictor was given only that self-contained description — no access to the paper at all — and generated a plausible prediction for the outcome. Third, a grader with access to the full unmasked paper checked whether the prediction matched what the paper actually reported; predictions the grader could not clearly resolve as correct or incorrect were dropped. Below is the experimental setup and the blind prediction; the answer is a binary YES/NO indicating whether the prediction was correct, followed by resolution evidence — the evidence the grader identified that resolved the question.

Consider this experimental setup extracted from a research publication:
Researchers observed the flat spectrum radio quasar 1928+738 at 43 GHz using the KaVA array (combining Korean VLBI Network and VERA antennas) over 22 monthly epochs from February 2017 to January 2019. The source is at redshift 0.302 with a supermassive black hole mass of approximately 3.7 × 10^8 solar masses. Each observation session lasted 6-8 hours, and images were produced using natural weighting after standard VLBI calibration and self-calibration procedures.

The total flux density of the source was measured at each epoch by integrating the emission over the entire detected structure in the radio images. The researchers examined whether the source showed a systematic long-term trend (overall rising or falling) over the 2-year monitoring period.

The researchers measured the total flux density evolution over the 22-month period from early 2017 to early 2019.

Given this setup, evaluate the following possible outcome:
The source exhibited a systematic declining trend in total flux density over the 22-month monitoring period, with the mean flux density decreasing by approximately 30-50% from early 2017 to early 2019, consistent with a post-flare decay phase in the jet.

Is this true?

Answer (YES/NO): NO